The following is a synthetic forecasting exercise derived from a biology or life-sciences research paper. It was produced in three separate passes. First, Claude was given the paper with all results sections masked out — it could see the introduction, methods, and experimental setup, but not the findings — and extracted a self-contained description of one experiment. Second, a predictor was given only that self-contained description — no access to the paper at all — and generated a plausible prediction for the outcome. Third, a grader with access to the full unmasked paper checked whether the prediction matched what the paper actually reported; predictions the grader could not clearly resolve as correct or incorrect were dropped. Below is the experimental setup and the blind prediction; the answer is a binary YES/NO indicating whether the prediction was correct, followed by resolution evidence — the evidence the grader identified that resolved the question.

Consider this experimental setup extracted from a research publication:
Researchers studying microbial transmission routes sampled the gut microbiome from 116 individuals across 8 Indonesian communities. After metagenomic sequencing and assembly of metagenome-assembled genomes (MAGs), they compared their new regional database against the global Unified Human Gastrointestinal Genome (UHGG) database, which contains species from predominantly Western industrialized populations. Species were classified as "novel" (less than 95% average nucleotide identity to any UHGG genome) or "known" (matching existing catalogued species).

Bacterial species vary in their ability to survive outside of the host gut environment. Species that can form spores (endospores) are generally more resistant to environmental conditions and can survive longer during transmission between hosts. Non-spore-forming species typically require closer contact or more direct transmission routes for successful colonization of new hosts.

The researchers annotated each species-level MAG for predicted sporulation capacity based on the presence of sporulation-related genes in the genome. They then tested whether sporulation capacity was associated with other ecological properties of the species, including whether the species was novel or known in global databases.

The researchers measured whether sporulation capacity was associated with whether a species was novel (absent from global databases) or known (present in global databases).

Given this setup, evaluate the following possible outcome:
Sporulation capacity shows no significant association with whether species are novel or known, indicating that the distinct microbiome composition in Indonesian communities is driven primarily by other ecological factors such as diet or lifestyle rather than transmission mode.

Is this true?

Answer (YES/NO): NO